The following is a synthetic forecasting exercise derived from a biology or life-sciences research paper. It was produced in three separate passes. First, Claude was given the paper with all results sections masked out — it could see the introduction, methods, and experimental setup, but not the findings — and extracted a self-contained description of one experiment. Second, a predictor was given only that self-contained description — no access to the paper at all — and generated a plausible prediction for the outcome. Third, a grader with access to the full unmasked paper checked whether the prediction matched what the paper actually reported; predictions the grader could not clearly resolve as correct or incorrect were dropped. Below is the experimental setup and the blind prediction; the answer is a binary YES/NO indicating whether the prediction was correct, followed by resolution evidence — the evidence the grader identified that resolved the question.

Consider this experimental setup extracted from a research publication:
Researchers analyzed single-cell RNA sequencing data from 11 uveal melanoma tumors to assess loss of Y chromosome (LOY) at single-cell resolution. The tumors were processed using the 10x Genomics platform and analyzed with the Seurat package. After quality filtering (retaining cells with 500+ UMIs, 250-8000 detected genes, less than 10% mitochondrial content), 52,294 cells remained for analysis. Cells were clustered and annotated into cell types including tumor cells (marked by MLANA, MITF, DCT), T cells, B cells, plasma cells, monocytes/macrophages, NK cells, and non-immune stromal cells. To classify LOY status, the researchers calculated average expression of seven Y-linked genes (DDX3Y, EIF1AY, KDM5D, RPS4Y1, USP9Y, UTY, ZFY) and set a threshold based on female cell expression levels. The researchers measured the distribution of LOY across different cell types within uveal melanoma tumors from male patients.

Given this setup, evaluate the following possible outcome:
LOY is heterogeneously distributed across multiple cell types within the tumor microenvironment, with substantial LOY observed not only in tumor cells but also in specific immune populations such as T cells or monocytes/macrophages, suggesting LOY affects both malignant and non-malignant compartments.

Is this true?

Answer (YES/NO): NO